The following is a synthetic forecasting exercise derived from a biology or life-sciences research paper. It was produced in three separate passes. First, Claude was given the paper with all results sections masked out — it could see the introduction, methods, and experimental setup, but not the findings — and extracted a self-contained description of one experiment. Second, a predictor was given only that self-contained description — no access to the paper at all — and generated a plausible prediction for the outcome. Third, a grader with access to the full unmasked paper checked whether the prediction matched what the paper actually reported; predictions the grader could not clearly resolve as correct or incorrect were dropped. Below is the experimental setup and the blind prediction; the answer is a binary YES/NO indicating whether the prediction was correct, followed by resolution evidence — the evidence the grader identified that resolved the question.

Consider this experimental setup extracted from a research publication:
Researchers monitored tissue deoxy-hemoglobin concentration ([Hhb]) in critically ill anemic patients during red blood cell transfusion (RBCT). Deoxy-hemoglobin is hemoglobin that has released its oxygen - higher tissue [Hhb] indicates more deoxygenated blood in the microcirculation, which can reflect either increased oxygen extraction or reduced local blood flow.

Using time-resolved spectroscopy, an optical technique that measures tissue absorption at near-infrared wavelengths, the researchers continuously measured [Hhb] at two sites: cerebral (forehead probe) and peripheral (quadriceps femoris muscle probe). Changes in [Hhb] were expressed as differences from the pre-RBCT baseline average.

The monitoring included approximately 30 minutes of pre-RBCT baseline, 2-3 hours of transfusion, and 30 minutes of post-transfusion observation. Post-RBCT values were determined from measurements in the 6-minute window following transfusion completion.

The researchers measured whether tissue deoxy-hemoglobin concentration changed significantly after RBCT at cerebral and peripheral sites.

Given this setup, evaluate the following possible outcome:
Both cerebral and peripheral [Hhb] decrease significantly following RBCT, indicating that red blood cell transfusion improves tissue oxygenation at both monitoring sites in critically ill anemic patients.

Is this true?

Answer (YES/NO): NO